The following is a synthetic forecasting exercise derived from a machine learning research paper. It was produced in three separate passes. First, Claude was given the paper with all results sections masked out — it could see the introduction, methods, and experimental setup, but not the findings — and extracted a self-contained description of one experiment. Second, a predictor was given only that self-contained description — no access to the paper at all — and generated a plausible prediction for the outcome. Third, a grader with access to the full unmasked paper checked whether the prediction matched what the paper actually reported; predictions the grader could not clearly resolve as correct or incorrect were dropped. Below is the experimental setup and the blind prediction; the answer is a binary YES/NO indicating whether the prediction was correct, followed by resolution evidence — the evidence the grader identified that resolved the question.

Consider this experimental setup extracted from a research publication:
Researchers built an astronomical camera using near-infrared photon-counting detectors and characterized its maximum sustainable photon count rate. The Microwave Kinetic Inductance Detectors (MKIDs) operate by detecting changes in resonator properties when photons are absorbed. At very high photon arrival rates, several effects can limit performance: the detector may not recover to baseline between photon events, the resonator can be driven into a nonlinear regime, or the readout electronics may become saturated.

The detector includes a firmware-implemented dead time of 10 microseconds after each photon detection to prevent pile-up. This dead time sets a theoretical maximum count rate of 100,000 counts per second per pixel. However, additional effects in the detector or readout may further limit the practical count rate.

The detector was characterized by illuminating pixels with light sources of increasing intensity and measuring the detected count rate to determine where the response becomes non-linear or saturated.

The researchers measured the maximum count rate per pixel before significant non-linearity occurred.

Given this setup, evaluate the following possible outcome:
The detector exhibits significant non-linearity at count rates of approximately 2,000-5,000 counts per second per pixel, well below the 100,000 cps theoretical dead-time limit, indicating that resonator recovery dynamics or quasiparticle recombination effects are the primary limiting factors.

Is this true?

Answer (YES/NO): YES